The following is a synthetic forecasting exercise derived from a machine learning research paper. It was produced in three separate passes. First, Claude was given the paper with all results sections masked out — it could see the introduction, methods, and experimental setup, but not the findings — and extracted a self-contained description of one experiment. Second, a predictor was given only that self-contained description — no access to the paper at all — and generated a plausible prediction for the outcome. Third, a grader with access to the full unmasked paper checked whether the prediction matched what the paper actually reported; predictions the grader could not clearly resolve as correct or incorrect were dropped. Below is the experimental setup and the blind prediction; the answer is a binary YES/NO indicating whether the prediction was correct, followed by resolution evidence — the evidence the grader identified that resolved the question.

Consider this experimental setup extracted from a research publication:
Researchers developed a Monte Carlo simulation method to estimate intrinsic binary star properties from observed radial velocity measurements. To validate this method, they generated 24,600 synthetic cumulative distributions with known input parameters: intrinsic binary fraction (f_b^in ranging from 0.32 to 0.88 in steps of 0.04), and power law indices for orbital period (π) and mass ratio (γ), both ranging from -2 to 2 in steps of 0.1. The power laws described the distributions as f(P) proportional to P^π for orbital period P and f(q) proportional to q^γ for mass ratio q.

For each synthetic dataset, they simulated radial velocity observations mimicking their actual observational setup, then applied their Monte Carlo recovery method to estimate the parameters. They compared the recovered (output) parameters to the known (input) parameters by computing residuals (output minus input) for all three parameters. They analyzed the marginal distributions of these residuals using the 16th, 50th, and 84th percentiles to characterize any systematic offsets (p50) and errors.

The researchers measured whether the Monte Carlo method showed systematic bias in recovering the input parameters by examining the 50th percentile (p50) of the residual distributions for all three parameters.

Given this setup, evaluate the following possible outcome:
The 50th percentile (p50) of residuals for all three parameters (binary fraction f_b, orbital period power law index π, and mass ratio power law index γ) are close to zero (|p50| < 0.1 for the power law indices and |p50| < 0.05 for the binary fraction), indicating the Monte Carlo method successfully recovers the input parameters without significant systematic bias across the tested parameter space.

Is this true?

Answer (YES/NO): YES